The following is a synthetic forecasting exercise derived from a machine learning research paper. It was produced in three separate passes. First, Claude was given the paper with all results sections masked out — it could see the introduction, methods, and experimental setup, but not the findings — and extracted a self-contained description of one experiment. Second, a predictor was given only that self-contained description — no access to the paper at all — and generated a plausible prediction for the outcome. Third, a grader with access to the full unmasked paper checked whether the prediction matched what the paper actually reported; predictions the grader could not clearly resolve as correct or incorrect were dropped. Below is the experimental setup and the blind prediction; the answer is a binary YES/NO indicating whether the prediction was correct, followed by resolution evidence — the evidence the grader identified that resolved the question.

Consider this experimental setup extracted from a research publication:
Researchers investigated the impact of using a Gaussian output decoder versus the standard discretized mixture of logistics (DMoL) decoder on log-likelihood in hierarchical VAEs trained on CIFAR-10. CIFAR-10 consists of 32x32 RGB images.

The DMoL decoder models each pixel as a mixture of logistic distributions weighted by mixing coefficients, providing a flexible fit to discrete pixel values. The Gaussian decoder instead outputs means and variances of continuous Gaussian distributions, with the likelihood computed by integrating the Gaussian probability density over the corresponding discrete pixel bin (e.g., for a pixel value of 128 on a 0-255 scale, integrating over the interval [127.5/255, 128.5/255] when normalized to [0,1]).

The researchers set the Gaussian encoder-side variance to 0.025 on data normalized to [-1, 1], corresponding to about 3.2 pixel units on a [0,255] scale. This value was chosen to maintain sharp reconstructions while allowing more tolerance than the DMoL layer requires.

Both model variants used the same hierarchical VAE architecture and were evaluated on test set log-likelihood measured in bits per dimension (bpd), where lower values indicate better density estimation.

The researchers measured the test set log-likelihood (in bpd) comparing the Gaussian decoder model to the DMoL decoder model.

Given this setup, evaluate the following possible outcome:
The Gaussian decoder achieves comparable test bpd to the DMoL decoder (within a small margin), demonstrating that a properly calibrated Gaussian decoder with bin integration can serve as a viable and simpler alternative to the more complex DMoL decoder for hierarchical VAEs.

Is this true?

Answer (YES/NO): NO